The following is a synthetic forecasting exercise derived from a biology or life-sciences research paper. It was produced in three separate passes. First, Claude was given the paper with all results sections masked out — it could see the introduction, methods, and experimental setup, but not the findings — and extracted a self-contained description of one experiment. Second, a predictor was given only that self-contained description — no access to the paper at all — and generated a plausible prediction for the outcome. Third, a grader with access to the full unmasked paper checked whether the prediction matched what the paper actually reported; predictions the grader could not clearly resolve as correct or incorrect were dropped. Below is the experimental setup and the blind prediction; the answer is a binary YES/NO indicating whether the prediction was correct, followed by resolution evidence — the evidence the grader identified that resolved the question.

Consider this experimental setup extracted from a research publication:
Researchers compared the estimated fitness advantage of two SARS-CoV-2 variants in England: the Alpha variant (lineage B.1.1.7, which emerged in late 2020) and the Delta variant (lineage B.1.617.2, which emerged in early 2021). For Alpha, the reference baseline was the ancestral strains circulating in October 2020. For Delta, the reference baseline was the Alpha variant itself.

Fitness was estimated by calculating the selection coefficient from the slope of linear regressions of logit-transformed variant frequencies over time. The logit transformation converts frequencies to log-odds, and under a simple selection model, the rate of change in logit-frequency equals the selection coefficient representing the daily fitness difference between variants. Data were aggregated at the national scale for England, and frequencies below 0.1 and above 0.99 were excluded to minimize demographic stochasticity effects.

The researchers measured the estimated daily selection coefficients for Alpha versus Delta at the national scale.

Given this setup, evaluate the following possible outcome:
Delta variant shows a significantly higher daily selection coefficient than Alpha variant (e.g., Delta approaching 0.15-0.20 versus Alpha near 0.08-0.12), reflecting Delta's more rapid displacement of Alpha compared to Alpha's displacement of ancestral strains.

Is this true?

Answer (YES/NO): NO